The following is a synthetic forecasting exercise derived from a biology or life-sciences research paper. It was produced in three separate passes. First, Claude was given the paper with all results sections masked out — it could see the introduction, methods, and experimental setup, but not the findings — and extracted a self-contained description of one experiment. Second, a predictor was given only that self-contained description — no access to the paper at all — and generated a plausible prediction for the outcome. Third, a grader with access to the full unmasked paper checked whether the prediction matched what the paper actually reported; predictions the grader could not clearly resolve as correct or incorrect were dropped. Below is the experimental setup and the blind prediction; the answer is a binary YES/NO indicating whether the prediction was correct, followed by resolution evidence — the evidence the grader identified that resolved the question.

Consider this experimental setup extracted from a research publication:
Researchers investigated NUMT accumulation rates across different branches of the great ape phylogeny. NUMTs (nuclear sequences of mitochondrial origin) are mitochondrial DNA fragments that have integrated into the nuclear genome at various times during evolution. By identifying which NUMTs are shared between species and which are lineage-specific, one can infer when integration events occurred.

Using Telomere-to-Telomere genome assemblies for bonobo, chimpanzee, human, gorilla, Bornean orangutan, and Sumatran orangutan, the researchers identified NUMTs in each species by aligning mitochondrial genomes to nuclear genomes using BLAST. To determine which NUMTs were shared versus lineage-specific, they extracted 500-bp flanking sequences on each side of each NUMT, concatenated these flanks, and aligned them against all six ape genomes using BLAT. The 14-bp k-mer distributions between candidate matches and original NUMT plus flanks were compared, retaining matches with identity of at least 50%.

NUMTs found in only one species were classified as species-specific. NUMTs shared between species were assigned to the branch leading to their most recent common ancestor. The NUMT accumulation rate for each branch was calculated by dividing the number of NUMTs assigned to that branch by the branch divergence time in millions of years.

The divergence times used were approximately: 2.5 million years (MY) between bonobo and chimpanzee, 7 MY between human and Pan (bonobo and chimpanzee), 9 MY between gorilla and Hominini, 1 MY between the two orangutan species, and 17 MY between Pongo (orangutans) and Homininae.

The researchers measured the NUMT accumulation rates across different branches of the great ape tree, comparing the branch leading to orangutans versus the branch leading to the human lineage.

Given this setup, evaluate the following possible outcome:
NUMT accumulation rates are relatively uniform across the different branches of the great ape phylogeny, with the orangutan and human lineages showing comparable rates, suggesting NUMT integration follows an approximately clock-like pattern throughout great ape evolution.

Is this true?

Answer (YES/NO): NO